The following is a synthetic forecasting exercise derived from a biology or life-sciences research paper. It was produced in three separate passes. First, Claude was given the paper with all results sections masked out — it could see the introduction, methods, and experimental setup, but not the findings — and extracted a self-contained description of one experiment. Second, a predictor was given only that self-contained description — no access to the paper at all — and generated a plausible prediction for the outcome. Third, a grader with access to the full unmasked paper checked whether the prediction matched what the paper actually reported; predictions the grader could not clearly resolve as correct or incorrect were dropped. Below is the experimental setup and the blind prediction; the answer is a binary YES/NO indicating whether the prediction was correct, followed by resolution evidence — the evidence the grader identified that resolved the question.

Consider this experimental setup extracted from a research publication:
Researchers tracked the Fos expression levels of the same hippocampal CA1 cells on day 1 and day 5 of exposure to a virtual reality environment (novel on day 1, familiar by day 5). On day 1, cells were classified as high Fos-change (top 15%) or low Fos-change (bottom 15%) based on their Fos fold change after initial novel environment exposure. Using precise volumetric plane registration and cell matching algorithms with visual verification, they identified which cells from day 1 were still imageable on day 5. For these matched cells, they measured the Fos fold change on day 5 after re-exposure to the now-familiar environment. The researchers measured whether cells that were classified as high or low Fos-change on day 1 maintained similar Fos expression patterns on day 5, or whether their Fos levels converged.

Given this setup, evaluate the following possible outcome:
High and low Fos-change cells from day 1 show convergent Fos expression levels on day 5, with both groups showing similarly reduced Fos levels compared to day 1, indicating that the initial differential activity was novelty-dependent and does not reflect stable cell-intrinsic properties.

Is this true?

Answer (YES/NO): NO